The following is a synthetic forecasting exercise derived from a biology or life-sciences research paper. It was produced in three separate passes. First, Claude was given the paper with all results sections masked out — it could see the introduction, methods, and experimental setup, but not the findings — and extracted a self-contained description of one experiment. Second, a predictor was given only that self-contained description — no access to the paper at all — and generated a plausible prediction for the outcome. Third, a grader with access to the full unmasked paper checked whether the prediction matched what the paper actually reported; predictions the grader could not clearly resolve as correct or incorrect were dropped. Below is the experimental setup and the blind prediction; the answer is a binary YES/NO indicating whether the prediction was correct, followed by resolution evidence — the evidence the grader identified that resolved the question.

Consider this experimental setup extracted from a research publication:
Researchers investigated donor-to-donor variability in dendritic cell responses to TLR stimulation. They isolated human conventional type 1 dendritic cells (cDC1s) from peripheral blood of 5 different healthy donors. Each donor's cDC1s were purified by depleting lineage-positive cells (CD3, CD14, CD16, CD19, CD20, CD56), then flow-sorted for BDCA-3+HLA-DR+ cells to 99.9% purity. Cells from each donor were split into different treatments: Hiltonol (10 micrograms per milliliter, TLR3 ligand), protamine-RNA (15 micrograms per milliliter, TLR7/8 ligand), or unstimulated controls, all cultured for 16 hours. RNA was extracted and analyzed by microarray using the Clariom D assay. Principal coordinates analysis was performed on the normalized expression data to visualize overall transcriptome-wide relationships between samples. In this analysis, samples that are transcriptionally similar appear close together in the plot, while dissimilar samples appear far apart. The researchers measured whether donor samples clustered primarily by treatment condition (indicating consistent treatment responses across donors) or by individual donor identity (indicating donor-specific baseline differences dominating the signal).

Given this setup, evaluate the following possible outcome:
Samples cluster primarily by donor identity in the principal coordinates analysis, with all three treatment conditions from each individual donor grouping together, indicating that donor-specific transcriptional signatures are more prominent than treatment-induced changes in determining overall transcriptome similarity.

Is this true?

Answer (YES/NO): NO